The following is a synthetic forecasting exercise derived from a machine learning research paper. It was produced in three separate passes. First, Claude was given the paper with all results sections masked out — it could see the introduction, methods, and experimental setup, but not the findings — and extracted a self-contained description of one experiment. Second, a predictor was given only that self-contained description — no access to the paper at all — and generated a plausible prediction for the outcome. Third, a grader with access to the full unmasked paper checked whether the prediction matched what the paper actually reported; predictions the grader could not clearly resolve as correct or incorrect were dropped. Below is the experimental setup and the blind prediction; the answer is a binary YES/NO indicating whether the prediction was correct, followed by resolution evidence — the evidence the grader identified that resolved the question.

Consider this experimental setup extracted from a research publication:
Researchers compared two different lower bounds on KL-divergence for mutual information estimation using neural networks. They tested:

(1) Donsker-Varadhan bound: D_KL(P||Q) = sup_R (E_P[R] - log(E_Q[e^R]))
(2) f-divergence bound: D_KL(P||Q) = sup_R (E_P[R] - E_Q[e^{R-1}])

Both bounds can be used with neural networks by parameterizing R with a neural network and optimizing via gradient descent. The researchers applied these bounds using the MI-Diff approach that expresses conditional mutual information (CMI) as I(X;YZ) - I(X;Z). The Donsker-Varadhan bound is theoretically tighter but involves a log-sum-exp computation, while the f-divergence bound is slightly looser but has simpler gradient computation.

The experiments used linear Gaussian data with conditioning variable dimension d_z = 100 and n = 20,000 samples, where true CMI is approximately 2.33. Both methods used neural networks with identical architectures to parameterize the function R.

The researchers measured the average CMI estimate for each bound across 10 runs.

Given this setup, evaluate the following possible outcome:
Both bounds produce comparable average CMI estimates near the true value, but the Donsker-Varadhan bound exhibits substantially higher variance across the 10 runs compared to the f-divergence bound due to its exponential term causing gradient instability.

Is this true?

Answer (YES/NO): NO